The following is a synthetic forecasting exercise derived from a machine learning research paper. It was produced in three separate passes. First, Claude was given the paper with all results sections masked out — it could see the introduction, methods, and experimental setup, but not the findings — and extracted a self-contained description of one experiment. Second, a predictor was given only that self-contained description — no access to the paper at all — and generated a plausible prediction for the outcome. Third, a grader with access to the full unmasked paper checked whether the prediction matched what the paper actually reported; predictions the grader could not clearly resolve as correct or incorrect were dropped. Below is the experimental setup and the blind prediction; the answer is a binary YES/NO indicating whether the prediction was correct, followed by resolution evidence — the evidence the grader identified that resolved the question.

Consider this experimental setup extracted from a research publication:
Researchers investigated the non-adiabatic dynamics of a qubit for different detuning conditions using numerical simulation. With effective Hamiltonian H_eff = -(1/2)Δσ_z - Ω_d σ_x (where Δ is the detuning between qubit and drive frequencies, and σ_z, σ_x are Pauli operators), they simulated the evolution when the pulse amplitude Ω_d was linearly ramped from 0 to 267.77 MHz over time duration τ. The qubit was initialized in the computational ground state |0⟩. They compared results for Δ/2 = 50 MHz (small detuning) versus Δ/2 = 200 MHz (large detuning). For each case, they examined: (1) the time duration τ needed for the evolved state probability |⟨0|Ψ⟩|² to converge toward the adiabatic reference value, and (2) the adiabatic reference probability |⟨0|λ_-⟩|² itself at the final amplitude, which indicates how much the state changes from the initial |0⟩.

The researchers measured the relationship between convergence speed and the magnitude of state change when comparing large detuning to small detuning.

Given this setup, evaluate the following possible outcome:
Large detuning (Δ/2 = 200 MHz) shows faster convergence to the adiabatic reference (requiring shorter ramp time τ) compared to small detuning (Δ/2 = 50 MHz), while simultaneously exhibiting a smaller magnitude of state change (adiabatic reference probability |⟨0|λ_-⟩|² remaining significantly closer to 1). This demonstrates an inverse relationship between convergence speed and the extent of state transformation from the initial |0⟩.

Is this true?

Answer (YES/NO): YES